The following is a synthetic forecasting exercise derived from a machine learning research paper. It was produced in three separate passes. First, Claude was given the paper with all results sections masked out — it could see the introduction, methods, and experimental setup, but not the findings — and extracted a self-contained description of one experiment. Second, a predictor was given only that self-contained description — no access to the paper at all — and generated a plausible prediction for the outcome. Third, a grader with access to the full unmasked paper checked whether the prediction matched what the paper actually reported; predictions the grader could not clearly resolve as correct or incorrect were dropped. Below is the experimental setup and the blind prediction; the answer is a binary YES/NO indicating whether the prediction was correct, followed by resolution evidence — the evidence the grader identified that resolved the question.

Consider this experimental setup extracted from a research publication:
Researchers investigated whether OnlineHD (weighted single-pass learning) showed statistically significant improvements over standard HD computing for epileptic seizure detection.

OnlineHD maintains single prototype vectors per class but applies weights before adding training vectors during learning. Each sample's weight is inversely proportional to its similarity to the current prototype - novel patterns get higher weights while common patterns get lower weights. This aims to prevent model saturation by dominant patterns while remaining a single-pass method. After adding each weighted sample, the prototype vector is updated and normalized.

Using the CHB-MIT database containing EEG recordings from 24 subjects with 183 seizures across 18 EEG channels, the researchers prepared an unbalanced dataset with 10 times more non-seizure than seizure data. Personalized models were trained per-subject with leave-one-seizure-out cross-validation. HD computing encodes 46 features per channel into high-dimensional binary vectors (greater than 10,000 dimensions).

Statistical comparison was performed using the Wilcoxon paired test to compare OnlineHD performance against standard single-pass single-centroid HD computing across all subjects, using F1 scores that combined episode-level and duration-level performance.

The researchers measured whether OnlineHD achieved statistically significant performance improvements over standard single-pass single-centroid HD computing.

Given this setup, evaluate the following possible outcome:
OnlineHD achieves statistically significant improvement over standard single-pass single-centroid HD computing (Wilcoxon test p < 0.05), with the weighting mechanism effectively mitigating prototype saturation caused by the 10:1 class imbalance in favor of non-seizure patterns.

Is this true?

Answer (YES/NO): NO